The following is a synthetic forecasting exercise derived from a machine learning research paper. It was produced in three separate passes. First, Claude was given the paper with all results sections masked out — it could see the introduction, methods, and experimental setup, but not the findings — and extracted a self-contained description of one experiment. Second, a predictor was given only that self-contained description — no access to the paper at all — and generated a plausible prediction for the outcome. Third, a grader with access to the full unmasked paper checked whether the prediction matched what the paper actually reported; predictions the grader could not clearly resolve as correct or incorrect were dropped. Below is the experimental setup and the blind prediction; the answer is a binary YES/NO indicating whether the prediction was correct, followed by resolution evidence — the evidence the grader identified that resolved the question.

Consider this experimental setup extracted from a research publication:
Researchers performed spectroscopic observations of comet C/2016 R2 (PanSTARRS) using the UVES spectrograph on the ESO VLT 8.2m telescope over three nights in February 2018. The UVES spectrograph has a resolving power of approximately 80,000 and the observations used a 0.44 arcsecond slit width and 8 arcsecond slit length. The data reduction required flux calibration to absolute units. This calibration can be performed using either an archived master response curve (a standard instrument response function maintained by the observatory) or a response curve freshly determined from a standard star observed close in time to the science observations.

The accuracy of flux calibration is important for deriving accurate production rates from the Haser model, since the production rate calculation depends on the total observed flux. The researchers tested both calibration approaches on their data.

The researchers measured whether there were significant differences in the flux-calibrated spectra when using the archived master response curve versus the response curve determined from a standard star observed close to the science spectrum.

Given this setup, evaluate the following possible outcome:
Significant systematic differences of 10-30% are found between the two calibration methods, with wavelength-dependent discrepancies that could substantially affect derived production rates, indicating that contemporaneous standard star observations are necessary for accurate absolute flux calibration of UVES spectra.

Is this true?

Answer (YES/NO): NO